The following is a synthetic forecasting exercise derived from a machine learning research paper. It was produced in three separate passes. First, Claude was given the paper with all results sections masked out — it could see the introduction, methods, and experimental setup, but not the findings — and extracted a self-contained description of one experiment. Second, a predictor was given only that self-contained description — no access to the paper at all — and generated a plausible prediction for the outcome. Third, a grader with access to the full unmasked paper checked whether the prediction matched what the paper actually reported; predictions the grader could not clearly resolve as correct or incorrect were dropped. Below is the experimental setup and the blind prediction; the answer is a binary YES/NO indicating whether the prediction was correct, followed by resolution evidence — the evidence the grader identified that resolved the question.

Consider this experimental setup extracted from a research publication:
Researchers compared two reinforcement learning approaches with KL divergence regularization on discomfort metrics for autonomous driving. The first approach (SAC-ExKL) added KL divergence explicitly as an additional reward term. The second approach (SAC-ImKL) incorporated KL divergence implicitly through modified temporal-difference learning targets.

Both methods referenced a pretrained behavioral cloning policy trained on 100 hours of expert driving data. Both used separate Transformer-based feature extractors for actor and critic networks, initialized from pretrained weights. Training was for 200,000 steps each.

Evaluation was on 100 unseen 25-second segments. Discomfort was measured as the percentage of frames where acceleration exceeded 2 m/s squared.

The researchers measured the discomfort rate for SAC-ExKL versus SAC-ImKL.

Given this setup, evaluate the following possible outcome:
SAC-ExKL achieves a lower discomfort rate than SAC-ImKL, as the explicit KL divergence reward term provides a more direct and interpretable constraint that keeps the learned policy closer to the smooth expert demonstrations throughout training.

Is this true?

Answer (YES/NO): YES